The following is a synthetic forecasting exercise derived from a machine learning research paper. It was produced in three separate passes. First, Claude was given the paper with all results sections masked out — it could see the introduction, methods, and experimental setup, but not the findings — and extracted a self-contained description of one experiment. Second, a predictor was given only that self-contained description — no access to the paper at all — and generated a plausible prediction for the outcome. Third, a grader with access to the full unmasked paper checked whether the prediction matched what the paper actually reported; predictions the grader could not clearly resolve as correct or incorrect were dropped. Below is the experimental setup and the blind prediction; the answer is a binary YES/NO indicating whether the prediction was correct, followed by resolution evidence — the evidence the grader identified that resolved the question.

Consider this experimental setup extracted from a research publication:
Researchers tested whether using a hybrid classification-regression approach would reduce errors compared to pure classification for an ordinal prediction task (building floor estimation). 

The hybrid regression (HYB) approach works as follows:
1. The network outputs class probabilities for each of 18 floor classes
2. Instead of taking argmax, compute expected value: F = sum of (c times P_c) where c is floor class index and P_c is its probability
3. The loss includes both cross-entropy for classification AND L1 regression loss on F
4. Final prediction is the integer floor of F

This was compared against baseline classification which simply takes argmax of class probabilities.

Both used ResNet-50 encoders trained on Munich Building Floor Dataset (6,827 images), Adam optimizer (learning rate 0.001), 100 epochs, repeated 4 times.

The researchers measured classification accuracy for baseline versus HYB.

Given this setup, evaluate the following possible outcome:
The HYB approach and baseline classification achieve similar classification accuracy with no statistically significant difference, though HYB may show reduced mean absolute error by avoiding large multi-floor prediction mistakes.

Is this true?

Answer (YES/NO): YES